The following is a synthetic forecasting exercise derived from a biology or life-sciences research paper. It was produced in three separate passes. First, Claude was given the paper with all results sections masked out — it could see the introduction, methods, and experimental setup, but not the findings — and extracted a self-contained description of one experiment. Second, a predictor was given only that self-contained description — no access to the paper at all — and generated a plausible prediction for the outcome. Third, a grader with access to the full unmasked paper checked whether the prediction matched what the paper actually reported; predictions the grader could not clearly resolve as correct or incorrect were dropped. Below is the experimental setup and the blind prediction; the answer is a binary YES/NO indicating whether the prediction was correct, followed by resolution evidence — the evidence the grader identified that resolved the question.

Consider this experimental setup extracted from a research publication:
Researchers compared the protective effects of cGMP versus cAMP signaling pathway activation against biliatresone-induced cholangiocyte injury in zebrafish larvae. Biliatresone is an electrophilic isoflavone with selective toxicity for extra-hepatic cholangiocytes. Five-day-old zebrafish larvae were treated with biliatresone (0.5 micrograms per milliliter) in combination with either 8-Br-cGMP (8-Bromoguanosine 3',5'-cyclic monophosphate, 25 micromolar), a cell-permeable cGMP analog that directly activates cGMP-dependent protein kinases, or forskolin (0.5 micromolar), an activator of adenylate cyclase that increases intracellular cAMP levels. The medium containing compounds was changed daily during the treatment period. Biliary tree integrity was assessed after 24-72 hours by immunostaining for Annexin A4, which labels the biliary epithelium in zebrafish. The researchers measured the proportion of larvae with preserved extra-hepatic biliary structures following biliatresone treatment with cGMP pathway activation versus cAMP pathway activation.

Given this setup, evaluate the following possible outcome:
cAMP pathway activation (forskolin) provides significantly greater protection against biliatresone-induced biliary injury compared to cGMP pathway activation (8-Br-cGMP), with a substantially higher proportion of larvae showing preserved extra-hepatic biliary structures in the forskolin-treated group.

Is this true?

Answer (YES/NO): NO